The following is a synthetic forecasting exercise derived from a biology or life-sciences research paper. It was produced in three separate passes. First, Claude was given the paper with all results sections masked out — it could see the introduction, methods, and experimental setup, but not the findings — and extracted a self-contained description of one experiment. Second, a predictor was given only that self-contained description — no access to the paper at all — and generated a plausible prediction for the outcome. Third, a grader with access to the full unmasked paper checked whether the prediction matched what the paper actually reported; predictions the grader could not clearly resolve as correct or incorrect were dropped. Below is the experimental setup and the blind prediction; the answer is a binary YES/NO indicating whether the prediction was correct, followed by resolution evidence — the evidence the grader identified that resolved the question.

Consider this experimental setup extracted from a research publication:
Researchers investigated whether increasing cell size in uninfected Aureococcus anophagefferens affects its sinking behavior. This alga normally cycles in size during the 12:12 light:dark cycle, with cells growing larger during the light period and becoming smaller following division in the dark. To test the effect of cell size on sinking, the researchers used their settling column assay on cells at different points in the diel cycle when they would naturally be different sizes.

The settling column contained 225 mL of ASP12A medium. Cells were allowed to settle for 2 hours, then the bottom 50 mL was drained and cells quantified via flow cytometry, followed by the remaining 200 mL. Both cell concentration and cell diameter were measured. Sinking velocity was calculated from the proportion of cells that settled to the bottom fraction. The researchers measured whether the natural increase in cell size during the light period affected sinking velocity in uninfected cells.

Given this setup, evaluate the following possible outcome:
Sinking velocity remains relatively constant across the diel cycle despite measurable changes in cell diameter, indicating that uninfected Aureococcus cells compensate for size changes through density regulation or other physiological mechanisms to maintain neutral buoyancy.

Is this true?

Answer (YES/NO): NO